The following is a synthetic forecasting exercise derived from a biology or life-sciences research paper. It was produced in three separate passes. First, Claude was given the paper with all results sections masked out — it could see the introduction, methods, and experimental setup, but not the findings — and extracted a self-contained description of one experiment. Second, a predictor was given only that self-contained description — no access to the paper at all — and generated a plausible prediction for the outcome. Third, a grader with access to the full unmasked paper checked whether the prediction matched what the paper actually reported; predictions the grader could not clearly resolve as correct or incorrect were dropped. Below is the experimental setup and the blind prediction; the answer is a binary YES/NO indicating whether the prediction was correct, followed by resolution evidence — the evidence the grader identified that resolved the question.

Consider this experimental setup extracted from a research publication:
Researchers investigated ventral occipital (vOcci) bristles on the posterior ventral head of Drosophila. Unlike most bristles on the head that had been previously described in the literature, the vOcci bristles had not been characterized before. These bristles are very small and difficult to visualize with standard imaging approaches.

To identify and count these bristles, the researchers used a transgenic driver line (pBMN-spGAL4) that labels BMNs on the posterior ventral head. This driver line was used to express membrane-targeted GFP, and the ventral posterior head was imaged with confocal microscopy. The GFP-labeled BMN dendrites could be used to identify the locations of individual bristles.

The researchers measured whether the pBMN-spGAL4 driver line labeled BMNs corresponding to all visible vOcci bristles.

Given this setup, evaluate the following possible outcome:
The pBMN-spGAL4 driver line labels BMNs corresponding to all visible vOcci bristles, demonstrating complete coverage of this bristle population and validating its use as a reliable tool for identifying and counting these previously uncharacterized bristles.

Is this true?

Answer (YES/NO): NO